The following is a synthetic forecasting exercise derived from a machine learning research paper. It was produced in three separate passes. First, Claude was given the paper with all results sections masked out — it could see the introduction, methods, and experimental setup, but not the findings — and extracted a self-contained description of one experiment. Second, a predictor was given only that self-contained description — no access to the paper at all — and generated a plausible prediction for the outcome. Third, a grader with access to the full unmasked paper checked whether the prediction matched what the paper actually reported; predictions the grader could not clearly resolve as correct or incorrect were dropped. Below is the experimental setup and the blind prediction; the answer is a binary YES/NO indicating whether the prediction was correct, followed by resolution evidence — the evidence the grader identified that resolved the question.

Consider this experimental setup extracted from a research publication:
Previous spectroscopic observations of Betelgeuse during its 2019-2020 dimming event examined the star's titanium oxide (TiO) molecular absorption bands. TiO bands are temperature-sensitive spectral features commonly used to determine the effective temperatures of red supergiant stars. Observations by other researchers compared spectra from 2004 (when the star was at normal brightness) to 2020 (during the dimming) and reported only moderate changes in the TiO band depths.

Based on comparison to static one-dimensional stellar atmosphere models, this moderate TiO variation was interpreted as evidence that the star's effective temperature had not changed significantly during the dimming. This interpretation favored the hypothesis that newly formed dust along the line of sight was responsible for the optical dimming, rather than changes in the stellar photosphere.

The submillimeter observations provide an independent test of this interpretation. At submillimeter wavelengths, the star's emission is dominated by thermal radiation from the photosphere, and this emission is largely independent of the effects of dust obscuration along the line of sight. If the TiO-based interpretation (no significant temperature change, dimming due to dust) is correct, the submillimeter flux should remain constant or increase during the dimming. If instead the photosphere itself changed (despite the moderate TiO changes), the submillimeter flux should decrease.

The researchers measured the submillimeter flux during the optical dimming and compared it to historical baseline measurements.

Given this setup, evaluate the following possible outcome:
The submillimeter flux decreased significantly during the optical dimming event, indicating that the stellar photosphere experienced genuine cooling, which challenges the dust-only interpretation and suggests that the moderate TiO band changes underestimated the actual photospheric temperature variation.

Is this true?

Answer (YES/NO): YES